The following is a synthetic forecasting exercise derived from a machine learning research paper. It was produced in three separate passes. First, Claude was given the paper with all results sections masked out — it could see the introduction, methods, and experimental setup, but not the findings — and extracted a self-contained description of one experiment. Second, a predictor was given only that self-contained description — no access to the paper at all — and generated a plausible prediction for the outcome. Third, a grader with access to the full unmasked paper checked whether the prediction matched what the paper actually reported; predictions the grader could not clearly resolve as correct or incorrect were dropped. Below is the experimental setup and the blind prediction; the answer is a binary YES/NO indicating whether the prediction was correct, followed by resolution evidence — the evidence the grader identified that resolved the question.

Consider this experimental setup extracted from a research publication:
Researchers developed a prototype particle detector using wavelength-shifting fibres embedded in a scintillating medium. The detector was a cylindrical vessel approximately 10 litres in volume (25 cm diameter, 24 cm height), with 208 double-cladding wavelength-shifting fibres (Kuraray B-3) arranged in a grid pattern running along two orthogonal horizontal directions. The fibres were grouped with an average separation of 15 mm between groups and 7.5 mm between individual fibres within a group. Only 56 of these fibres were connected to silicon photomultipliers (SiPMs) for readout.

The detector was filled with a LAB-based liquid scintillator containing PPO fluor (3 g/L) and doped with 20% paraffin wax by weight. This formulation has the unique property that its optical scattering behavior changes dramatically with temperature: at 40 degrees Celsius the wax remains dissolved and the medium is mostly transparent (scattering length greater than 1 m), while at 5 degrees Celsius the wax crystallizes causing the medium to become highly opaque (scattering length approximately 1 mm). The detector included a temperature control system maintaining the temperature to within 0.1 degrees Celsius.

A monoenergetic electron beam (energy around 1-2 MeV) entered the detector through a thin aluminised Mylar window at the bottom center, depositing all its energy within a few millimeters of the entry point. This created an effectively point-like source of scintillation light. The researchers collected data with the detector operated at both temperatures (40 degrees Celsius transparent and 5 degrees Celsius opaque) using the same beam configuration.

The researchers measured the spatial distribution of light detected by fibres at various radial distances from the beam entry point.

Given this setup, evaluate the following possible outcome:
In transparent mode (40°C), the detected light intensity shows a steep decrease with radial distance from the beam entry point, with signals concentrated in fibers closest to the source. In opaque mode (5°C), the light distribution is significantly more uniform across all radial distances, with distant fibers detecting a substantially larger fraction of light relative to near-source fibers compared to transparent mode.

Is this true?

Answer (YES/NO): NO